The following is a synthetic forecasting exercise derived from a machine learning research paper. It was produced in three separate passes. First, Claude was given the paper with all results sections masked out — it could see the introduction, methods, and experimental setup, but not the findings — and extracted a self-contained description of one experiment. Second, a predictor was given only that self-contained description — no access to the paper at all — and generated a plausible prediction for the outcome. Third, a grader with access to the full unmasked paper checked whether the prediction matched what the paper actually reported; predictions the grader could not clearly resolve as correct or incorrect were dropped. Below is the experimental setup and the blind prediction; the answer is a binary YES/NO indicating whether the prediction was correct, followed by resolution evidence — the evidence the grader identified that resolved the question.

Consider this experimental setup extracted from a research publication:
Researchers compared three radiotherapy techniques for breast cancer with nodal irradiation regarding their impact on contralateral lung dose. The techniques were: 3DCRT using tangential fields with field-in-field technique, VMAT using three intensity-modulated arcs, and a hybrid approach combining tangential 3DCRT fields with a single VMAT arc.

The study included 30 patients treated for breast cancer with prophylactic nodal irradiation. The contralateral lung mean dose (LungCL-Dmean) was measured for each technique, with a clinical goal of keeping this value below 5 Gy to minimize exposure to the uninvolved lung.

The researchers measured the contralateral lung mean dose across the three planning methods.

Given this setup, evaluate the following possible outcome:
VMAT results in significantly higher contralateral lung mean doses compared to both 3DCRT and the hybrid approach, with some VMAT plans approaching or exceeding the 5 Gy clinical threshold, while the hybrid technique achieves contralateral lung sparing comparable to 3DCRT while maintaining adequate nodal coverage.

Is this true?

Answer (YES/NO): NO